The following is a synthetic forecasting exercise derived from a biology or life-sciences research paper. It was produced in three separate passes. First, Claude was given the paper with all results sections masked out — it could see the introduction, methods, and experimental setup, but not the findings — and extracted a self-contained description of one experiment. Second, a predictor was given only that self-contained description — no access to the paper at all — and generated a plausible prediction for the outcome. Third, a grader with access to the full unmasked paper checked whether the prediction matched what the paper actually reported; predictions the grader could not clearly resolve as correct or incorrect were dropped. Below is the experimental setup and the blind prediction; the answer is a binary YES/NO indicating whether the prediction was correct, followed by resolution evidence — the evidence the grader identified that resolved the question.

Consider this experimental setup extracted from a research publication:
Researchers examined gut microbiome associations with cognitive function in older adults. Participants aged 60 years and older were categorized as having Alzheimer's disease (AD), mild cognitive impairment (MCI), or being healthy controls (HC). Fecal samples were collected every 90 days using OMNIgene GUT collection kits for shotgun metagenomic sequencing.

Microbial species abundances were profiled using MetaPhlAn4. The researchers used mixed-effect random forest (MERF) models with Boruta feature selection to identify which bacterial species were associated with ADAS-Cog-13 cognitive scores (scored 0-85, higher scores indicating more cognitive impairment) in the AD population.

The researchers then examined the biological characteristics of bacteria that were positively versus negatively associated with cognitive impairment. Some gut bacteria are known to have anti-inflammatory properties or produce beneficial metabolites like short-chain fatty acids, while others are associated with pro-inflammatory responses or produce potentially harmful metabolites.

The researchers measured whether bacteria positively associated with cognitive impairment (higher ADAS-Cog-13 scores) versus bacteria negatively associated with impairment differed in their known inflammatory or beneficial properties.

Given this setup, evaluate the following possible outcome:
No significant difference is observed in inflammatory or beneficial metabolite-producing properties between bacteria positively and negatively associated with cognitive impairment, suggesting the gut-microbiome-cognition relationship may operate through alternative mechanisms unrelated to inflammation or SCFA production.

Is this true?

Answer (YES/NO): NO